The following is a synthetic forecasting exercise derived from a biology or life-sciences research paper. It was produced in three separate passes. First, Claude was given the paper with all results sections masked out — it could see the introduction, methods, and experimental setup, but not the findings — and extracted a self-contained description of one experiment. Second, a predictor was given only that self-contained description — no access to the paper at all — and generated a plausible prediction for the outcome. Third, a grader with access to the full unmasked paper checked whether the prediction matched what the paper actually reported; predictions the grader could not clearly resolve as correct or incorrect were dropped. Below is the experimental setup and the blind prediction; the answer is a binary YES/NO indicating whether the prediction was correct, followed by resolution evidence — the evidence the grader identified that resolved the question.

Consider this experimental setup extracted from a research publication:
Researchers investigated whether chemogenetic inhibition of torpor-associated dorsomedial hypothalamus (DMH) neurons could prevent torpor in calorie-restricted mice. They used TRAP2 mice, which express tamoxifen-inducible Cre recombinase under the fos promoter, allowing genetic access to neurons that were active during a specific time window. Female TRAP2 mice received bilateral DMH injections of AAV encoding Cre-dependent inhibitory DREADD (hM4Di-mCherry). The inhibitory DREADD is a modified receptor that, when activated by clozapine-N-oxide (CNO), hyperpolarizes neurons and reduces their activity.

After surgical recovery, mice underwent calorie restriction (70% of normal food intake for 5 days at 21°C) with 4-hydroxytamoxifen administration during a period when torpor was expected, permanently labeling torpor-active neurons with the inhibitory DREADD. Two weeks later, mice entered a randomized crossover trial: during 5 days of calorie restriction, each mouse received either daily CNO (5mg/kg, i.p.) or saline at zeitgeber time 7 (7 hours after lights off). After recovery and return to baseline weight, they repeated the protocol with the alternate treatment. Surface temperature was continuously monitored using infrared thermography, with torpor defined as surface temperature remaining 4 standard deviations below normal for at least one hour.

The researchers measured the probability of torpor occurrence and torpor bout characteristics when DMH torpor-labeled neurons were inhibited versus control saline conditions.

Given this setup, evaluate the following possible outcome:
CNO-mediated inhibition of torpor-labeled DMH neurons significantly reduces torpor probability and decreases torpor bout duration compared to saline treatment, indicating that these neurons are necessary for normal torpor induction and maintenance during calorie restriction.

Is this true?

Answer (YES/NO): NO